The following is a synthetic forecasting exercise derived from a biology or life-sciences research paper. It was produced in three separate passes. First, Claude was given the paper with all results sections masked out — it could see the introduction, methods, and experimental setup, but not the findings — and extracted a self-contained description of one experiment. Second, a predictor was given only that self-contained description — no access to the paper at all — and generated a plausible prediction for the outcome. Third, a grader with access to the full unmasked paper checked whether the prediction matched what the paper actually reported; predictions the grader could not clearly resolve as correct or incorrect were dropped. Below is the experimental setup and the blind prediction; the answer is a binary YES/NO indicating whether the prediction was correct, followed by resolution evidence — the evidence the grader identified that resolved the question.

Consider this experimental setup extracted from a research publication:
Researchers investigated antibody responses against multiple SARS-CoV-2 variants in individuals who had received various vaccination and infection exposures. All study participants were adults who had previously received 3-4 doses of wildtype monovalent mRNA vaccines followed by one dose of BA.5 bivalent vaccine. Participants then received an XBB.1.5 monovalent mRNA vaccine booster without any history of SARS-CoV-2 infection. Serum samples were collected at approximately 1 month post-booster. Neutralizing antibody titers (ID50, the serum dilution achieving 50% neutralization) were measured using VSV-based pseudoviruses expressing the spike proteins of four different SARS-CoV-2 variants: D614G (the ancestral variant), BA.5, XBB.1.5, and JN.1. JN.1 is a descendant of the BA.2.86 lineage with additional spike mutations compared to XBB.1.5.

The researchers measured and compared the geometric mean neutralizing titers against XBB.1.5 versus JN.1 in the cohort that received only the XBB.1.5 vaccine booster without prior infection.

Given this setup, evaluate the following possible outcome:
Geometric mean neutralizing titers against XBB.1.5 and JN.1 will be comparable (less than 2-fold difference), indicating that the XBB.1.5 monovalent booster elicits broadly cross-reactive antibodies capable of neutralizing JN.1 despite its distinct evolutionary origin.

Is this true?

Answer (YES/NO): NO